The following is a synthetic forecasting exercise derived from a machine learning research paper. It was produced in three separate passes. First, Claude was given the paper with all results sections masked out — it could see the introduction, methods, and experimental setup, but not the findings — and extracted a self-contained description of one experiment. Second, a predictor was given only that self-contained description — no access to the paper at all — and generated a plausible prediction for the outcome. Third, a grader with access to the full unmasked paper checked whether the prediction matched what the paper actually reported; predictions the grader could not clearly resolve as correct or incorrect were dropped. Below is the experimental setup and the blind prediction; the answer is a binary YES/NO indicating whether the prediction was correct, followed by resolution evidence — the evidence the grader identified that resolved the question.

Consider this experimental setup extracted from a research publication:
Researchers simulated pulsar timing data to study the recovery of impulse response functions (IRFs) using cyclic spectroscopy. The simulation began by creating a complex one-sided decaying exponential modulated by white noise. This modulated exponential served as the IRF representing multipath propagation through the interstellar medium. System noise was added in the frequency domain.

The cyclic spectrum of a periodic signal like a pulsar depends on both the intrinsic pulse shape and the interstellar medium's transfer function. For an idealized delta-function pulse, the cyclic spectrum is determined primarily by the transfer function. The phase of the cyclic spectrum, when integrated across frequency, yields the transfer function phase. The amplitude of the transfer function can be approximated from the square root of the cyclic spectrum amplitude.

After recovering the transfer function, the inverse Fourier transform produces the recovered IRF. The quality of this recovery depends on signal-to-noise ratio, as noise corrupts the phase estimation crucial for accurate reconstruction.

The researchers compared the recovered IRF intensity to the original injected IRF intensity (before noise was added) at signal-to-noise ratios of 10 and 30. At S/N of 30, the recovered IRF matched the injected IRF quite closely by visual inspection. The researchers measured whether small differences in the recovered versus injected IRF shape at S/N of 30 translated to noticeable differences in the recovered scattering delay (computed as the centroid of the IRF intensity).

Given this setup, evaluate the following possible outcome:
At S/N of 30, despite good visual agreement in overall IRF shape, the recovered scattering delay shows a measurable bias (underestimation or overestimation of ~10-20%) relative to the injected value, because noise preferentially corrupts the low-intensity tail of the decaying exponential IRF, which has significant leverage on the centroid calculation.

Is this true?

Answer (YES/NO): NO